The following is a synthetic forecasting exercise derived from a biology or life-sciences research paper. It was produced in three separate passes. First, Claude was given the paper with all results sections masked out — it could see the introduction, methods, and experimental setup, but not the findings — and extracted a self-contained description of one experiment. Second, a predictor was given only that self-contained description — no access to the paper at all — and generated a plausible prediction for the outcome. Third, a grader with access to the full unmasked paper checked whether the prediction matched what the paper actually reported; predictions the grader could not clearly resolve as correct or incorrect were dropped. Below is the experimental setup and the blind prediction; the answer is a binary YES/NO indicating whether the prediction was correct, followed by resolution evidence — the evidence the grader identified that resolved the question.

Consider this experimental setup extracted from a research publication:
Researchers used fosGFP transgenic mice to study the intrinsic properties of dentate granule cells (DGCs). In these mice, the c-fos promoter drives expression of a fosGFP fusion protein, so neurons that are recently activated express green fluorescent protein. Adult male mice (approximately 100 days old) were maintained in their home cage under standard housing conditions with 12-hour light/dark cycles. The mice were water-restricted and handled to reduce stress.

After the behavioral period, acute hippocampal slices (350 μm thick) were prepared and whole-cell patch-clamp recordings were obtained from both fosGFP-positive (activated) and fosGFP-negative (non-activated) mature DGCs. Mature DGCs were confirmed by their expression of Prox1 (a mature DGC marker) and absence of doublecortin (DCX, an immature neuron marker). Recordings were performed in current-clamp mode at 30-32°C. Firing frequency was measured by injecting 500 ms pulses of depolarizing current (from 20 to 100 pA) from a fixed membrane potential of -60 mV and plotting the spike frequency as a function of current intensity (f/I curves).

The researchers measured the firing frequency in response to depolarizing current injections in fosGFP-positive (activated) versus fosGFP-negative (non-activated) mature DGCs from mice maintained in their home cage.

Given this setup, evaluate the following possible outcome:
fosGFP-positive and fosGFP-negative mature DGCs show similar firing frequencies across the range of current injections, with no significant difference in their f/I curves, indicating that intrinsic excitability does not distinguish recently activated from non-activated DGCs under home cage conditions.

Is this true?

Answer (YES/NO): NO